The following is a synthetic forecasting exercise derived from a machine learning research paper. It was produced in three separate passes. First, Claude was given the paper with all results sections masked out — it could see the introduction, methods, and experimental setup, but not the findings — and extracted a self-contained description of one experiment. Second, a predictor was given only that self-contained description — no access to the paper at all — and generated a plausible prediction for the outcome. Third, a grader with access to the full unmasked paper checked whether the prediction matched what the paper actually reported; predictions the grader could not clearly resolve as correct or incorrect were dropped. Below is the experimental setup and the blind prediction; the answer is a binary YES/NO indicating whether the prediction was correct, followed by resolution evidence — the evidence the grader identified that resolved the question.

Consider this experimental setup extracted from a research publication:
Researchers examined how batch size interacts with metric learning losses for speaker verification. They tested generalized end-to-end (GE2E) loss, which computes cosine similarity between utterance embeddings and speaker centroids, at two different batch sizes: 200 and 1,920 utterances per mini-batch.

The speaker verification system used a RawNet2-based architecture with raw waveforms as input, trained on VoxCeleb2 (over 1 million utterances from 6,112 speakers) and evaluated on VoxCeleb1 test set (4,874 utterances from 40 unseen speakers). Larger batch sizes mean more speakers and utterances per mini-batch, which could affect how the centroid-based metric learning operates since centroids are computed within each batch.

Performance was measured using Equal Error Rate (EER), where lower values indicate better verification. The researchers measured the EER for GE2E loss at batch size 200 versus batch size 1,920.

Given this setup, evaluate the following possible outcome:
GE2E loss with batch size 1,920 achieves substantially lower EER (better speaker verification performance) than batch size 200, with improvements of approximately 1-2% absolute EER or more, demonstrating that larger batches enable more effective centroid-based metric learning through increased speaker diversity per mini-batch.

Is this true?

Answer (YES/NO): NO